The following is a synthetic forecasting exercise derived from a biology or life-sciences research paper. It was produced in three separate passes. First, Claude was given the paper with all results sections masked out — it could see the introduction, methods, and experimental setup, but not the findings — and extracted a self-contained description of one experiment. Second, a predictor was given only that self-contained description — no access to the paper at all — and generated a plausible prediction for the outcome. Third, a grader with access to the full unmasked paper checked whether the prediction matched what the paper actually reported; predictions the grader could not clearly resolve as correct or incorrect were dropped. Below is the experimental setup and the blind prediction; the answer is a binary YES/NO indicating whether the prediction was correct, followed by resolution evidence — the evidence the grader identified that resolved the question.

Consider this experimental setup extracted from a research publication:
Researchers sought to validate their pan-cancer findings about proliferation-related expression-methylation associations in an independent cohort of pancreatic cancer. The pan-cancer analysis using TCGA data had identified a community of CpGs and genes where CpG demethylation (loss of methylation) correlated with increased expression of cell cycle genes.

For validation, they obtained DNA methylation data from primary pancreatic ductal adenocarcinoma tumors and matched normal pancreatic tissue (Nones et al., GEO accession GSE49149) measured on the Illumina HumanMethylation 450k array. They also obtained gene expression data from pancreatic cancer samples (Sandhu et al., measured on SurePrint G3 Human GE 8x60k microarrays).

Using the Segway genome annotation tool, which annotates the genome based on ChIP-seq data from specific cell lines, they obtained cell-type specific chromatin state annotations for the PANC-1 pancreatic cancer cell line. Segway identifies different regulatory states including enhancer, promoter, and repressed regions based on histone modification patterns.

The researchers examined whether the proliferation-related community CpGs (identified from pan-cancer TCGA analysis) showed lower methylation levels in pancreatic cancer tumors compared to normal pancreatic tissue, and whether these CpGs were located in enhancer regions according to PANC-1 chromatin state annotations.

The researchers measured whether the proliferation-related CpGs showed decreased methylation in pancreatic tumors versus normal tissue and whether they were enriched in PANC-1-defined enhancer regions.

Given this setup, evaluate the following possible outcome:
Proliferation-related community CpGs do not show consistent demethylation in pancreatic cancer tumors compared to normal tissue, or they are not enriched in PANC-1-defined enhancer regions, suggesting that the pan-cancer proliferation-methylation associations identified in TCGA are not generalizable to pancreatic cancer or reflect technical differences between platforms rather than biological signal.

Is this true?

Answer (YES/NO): NO